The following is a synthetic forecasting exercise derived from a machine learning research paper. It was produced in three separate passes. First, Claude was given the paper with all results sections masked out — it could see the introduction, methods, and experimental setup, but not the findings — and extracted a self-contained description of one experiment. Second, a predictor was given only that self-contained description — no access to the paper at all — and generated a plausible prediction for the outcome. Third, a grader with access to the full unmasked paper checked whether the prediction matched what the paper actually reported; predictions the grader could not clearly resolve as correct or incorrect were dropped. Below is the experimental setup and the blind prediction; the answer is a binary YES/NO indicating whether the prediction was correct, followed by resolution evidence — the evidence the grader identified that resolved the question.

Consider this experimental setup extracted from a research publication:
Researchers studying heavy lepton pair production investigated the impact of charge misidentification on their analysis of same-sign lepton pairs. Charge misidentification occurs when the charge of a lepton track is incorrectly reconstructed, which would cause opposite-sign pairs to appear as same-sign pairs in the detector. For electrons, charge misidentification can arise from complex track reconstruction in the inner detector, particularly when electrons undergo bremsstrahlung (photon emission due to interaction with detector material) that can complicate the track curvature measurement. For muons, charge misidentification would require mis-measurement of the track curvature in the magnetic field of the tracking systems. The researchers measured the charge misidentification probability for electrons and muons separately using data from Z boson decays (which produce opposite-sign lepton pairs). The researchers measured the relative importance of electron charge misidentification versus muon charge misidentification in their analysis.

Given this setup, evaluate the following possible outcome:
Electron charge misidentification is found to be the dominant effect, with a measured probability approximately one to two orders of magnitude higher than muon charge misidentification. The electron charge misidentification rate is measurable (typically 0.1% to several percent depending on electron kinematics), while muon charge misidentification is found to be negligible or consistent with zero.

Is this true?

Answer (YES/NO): YES